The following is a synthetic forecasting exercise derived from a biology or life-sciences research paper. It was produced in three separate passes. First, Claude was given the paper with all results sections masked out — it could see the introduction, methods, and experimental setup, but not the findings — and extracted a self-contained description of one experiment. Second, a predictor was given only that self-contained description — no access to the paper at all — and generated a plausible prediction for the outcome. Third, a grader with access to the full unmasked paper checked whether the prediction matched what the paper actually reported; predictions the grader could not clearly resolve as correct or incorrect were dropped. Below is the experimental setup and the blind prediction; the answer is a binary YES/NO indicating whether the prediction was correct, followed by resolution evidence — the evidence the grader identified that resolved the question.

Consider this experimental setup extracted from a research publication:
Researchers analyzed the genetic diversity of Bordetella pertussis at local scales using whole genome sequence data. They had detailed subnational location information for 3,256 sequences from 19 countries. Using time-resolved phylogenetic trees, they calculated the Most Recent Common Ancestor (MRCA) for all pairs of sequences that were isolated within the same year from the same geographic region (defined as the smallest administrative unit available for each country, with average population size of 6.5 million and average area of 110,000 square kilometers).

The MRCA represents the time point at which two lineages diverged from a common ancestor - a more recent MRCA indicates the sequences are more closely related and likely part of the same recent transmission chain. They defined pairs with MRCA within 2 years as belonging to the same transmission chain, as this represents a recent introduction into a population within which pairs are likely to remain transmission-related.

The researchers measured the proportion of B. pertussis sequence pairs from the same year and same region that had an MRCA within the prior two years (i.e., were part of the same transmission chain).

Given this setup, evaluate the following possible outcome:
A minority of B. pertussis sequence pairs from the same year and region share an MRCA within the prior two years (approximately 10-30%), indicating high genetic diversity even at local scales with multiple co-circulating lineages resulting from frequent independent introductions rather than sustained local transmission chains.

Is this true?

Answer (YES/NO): NO